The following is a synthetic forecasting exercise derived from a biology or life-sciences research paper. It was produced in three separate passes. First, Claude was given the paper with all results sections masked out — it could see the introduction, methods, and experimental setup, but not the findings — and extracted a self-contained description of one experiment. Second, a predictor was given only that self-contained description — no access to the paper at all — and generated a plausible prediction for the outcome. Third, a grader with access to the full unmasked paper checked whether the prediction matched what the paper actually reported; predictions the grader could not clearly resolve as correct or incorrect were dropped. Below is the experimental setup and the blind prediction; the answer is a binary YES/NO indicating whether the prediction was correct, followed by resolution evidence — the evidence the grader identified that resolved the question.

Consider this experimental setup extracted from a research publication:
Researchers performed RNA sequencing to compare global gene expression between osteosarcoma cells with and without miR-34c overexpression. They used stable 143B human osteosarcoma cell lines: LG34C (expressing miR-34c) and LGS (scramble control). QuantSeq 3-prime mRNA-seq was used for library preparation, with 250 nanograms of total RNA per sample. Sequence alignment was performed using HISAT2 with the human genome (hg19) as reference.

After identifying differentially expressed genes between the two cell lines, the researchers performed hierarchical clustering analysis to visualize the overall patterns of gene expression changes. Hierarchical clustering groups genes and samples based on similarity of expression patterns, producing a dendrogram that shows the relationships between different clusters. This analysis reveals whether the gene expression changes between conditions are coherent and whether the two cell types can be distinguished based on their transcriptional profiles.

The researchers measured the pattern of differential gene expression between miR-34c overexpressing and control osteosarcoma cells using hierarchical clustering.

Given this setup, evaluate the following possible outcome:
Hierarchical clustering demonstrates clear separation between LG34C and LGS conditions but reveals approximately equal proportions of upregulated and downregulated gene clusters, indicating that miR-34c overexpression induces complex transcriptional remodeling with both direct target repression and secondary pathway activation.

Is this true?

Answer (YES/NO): NO